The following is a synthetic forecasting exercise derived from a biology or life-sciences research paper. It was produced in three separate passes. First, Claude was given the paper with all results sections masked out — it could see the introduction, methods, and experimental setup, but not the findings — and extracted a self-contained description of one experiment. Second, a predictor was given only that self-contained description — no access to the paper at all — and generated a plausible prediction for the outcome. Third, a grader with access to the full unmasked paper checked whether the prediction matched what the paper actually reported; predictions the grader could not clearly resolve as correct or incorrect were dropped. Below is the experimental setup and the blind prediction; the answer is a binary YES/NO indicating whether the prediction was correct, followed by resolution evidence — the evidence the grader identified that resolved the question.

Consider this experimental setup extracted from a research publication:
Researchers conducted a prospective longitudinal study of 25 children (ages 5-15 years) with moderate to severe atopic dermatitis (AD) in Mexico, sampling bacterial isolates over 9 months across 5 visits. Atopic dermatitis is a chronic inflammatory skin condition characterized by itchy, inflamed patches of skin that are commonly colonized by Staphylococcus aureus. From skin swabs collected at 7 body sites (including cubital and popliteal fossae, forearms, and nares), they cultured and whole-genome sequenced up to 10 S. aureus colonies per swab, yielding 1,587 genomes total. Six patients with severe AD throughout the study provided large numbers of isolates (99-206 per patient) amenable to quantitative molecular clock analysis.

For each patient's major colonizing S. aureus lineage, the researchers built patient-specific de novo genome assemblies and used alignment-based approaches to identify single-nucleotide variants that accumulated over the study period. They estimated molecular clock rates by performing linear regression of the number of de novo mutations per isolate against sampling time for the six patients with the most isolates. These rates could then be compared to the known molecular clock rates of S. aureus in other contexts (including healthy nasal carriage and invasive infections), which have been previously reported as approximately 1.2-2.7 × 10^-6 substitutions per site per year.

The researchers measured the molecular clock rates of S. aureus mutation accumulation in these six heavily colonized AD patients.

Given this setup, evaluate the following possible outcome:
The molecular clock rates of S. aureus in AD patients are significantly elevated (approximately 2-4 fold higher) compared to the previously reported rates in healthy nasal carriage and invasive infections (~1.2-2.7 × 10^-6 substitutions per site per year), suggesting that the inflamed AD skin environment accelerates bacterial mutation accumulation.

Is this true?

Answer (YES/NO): NO